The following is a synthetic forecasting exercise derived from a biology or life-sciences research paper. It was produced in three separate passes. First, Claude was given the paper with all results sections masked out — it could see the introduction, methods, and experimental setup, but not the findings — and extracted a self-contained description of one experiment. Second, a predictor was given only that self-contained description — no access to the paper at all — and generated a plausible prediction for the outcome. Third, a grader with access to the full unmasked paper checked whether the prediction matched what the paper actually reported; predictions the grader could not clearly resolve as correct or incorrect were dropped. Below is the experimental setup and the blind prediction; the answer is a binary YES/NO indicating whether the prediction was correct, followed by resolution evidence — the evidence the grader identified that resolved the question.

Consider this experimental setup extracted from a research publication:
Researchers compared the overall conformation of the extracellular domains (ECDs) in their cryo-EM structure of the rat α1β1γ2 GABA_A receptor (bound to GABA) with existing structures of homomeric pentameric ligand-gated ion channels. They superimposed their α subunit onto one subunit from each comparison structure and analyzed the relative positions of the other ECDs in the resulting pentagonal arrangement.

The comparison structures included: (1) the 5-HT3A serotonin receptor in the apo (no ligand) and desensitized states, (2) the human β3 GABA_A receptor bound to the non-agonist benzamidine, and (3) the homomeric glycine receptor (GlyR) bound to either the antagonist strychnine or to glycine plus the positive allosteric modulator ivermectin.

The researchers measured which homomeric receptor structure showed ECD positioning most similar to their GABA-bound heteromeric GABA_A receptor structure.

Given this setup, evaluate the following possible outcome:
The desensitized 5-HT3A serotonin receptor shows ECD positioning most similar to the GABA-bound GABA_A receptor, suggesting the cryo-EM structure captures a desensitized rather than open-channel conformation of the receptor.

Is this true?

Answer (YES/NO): NO